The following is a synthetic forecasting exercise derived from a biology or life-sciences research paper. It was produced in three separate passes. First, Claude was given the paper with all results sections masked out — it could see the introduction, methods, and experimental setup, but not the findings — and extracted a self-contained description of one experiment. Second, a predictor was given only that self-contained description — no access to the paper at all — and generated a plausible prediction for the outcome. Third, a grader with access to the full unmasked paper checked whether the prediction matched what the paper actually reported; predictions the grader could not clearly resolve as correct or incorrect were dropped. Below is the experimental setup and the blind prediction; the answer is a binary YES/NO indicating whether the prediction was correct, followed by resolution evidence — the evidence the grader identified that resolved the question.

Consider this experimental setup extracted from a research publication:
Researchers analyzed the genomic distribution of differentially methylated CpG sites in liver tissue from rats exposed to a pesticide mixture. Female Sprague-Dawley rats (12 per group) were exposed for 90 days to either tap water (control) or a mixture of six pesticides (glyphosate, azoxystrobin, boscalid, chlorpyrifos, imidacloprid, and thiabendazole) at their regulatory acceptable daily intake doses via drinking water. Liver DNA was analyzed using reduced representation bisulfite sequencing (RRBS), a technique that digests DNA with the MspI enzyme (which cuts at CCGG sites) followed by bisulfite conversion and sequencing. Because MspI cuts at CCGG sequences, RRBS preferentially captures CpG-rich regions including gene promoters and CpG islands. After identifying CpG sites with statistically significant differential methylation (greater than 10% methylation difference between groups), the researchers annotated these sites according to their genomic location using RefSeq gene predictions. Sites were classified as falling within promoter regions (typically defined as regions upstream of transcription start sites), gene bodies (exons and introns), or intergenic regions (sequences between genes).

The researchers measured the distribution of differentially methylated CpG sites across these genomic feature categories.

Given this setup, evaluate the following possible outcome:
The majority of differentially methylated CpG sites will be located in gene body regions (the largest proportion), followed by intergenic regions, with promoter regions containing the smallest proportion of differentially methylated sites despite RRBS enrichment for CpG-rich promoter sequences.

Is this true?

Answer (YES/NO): NO